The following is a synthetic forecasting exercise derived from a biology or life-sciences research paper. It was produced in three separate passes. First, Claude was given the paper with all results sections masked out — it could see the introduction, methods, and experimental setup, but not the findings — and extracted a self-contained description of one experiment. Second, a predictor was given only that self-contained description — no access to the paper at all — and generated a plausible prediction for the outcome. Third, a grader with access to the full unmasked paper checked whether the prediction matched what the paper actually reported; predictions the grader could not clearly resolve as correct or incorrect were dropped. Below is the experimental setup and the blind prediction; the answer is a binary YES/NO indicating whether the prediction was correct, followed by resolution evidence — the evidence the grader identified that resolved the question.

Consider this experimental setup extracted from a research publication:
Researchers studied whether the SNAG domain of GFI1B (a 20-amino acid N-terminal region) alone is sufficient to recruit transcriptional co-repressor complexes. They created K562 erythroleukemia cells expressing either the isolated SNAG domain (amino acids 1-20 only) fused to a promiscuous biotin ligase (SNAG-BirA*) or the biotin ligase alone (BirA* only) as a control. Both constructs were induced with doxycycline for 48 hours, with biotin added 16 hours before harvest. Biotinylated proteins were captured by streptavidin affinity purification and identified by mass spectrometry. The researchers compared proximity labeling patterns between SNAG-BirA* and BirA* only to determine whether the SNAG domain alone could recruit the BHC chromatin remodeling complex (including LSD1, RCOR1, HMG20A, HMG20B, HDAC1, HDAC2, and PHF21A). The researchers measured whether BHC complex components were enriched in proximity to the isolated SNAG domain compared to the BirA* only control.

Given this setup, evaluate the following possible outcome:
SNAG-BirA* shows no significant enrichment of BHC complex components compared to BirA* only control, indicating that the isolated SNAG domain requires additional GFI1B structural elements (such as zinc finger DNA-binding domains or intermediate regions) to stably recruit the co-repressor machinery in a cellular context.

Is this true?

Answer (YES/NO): NO